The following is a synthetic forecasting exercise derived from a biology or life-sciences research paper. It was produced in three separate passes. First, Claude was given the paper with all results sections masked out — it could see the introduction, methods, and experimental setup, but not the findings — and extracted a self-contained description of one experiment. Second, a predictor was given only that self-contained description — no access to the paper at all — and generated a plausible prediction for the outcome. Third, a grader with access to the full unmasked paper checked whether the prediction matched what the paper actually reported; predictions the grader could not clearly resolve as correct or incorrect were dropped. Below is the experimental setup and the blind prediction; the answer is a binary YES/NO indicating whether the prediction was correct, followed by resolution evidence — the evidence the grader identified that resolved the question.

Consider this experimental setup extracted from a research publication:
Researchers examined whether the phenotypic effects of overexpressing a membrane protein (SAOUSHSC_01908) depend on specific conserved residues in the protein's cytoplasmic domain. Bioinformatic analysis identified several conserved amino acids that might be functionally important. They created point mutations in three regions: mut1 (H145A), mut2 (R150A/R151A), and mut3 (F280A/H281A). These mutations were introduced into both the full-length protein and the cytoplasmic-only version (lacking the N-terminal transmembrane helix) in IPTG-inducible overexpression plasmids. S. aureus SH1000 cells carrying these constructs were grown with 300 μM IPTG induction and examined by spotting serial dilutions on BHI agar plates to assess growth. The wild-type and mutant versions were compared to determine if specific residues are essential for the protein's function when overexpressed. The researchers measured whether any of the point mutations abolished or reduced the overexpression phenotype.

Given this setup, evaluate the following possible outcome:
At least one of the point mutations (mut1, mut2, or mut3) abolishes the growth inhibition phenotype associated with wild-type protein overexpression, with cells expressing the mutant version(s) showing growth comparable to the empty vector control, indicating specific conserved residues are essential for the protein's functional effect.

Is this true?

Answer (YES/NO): YES